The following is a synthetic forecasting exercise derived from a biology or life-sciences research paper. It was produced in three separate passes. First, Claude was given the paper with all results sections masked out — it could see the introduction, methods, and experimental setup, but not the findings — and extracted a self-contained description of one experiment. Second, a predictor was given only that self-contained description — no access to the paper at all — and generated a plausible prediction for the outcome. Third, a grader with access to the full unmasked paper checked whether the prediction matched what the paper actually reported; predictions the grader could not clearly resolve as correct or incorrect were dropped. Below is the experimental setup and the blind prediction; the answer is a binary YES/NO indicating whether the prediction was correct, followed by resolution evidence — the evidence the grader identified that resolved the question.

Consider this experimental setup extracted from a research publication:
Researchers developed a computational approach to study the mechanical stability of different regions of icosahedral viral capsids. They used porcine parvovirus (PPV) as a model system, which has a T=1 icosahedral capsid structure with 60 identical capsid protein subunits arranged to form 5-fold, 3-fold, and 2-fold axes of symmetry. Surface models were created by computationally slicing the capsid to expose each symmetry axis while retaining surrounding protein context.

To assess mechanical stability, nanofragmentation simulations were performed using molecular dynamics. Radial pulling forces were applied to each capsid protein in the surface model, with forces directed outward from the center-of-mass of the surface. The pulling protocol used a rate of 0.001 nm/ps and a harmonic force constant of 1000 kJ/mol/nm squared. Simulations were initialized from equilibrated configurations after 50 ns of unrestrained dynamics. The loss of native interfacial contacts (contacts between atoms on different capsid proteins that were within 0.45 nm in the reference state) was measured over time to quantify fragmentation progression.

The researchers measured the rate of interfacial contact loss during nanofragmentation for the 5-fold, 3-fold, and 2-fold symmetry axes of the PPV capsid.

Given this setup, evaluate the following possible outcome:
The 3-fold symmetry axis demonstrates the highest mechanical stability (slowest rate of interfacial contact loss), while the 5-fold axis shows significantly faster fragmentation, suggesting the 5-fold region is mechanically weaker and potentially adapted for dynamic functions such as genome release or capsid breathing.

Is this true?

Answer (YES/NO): NO